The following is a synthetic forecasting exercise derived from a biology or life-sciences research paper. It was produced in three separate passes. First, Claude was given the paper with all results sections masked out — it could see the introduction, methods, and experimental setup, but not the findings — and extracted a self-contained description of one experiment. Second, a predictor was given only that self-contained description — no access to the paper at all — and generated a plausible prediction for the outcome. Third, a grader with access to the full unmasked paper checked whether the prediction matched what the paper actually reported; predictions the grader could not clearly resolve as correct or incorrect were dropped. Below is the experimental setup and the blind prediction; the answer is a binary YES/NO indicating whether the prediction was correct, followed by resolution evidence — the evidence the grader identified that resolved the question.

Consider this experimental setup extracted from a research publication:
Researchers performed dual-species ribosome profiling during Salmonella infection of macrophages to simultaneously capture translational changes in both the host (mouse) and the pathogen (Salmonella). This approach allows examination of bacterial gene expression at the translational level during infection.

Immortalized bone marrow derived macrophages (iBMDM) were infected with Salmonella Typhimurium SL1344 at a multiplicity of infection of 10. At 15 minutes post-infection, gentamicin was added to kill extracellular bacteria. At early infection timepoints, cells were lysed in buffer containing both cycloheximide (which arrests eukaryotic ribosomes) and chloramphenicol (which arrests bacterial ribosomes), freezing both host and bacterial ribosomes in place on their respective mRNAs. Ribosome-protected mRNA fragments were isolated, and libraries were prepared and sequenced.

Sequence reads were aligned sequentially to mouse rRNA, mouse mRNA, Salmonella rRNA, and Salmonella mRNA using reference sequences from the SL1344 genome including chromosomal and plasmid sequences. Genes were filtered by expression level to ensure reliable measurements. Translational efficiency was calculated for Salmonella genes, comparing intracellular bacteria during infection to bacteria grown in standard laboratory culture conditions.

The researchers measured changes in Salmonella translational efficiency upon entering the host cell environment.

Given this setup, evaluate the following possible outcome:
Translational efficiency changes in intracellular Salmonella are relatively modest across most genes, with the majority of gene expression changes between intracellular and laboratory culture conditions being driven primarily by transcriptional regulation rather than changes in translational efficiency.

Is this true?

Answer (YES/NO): NO